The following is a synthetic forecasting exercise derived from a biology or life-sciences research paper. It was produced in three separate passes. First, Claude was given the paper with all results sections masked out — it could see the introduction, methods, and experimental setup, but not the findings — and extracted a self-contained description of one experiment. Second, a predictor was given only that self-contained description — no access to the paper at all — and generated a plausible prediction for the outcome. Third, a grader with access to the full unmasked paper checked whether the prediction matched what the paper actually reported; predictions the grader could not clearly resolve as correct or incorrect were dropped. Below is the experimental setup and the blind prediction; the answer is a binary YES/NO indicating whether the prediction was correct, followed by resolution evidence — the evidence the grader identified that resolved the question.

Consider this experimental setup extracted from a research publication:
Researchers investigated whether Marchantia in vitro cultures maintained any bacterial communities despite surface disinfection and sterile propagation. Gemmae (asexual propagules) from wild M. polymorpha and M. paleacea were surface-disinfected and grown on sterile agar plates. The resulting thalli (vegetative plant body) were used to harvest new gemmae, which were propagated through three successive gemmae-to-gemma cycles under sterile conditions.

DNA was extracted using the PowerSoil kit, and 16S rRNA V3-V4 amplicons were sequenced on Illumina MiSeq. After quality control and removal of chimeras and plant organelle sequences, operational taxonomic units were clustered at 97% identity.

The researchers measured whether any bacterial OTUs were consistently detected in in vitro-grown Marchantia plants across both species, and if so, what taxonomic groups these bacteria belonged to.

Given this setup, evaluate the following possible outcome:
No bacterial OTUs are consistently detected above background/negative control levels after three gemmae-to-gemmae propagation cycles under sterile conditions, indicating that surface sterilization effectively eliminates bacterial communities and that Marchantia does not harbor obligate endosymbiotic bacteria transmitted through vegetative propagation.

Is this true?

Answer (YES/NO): NO